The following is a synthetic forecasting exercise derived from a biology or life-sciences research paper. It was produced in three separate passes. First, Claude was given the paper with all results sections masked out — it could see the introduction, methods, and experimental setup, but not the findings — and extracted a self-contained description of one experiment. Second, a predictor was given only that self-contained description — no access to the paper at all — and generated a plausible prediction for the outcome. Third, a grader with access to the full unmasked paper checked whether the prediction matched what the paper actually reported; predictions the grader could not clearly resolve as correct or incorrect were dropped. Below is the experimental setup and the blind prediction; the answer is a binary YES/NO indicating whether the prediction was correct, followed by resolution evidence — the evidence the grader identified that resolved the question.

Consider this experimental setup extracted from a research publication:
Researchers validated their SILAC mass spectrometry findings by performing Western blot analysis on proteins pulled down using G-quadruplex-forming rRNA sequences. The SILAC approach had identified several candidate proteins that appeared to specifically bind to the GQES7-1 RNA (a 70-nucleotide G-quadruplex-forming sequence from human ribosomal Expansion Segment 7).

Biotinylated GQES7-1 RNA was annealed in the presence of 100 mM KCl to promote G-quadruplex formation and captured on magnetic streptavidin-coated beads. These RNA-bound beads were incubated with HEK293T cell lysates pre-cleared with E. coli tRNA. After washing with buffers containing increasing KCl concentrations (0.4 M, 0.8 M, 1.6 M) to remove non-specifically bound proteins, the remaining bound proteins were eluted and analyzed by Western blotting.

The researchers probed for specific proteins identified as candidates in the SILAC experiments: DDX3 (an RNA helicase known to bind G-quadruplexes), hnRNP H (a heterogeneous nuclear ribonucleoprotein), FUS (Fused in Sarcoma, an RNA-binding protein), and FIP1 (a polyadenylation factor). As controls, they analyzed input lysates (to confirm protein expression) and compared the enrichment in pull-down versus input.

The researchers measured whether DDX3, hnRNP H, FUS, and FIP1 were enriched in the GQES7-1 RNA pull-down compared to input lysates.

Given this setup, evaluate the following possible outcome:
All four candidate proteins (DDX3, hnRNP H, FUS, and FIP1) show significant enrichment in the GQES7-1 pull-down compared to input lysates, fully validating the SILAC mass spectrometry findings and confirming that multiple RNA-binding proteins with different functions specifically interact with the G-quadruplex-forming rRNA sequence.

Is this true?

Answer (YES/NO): YES